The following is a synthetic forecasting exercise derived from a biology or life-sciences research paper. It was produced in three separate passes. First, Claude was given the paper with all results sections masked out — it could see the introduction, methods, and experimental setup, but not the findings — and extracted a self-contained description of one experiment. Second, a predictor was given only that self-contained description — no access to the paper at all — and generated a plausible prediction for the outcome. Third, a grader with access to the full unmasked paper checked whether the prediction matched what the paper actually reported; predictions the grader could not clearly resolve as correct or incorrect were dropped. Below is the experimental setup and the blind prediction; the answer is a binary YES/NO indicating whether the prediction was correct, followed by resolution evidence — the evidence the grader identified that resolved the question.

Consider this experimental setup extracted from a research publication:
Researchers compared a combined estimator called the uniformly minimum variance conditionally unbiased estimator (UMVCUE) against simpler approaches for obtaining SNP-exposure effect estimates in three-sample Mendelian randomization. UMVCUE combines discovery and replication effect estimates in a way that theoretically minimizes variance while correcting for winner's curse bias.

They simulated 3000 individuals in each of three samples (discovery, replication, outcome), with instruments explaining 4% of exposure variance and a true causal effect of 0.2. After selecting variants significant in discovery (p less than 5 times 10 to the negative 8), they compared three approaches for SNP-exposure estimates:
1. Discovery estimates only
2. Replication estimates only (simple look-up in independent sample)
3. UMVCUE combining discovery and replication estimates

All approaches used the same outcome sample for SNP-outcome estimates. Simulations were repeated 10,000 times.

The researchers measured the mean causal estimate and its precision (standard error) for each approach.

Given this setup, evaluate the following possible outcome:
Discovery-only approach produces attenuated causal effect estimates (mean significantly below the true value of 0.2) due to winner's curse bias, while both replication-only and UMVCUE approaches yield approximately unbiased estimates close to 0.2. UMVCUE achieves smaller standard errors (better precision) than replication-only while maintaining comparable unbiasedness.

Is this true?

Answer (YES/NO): NO